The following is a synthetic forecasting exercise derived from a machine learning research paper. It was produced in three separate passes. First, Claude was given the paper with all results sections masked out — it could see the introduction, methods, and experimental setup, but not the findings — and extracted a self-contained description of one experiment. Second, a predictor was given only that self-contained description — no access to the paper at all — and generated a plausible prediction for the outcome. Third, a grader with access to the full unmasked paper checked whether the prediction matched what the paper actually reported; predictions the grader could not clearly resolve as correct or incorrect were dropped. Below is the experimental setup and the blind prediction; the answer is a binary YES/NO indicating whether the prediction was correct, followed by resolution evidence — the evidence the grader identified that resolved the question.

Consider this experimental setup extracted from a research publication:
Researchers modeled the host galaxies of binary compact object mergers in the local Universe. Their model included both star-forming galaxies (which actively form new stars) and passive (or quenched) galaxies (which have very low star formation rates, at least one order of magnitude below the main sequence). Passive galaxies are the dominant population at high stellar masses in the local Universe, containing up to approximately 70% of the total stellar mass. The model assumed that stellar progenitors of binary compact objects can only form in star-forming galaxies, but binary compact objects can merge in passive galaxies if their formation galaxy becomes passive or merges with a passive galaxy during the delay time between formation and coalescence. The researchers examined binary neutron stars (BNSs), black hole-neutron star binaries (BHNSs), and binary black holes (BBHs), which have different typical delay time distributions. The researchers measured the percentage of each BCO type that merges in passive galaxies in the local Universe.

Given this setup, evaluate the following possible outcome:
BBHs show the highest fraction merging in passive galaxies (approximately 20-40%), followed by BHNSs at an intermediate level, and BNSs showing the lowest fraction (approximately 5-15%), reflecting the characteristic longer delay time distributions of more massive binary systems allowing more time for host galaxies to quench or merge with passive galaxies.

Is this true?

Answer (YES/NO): YES